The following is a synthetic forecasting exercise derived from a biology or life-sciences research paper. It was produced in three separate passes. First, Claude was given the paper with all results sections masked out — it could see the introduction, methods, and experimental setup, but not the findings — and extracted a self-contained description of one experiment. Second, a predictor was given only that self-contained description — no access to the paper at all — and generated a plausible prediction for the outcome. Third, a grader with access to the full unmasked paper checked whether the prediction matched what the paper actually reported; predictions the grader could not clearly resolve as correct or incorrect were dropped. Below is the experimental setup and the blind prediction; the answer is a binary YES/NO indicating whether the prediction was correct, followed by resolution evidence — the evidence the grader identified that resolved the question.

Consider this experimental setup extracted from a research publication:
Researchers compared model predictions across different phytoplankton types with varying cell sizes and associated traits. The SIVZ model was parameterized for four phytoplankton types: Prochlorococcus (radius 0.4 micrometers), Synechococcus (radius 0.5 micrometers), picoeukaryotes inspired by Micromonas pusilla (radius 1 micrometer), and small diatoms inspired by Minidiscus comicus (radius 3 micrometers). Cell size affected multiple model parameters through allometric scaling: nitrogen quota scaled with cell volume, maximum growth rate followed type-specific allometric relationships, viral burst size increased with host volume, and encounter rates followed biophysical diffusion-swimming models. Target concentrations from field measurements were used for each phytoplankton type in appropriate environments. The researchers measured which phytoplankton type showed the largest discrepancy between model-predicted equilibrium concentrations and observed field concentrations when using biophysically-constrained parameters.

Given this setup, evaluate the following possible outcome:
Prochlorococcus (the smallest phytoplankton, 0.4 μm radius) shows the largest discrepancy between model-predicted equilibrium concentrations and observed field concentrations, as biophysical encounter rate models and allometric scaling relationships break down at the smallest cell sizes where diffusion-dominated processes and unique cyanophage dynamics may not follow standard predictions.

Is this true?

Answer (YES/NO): NO